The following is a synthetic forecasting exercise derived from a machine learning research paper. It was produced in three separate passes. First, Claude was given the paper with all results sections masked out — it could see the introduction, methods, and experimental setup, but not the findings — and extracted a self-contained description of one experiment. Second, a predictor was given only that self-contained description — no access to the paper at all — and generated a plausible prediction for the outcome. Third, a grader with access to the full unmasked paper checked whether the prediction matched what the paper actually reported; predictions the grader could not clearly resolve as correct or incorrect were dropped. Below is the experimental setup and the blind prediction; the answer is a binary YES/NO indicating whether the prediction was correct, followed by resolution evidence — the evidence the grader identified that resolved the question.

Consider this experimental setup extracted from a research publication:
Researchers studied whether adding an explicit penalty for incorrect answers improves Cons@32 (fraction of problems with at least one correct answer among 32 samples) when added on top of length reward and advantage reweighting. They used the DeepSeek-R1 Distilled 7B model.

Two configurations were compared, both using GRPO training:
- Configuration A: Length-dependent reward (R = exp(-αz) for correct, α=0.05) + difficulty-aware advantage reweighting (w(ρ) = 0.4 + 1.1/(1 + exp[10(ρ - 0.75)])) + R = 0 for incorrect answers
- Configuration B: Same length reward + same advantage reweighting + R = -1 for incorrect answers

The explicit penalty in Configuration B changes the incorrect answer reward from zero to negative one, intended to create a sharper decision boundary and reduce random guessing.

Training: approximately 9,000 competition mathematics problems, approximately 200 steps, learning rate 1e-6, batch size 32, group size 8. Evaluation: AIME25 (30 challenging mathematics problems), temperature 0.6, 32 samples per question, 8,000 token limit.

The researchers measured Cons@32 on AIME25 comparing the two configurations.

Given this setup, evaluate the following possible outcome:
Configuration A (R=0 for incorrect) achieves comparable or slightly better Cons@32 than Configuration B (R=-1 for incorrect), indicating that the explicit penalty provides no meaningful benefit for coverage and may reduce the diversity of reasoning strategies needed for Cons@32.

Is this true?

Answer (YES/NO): YES